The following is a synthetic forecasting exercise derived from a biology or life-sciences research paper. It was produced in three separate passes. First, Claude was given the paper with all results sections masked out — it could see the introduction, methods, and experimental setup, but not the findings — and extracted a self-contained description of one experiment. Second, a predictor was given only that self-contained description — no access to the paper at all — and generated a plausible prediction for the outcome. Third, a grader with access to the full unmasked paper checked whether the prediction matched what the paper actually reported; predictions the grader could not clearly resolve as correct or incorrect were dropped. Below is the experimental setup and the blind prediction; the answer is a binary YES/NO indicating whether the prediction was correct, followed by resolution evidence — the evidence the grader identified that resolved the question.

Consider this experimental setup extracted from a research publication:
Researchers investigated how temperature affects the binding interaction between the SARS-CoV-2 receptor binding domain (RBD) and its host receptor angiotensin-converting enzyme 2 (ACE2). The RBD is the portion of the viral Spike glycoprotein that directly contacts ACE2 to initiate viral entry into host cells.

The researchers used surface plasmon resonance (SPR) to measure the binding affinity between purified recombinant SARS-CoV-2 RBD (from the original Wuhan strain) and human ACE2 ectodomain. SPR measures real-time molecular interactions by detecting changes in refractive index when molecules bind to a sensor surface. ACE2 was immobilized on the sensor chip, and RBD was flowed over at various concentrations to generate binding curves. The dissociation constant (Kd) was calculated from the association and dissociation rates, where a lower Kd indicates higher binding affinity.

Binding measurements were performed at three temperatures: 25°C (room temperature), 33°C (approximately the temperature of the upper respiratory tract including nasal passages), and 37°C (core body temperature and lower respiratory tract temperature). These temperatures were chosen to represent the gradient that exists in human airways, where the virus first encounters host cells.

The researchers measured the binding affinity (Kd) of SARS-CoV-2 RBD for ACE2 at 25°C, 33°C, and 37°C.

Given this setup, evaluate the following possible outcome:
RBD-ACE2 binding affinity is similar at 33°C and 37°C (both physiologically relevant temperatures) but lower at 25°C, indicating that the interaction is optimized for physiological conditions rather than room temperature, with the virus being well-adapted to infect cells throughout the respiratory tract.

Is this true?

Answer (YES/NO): NO